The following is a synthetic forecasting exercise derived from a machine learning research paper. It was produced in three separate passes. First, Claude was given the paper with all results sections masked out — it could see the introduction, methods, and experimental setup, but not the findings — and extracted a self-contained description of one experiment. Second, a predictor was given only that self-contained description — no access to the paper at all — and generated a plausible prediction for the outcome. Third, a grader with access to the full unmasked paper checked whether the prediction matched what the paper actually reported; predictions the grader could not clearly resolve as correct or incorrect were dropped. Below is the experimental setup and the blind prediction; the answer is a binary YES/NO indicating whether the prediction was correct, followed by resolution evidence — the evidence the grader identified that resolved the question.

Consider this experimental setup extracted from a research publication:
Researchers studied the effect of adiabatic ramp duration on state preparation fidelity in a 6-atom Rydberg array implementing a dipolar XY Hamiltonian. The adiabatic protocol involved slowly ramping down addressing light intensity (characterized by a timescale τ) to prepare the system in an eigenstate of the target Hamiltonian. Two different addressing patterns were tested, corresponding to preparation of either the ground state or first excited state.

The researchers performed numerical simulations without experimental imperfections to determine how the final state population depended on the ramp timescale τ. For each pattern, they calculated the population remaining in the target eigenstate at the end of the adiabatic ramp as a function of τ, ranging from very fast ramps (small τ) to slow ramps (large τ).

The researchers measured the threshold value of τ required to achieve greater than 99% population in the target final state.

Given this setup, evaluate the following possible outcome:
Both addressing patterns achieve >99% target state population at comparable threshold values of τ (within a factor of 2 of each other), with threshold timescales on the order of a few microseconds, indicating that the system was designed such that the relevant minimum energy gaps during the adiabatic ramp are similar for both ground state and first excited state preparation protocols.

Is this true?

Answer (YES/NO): NO